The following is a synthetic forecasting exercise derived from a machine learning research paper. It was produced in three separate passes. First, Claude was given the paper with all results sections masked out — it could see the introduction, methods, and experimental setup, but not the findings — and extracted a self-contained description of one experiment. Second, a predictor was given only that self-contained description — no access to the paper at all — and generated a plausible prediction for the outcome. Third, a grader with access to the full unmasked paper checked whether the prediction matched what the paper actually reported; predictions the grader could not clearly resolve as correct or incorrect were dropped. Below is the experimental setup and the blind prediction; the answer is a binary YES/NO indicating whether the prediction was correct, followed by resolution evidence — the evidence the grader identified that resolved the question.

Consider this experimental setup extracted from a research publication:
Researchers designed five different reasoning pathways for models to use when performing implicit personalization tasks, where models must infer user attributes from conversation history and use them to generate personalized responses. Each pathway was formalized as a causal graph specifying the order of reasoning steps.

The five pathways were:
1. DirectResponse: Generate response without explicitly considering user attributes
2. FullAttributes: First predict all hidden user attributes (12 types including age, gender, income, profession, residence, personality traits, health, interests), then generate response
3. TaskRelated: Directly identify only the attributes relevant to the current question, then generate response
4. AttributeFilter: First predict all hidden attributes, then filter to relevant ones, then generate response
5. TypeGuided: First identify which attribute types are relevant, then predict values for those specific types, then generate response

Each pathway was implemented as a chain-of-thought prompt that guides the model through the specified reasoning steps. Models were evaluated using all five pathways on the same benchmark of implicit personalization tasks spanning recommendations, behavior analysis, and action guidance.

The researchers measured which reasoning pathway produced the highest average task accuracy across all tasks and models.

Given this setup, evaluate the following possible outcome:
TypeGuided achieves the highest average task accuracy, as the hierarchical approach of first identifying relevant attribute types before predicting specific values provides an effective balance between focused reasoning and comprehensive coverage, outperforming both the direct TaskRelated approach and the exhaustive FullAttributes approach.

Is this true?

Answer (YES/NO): YES